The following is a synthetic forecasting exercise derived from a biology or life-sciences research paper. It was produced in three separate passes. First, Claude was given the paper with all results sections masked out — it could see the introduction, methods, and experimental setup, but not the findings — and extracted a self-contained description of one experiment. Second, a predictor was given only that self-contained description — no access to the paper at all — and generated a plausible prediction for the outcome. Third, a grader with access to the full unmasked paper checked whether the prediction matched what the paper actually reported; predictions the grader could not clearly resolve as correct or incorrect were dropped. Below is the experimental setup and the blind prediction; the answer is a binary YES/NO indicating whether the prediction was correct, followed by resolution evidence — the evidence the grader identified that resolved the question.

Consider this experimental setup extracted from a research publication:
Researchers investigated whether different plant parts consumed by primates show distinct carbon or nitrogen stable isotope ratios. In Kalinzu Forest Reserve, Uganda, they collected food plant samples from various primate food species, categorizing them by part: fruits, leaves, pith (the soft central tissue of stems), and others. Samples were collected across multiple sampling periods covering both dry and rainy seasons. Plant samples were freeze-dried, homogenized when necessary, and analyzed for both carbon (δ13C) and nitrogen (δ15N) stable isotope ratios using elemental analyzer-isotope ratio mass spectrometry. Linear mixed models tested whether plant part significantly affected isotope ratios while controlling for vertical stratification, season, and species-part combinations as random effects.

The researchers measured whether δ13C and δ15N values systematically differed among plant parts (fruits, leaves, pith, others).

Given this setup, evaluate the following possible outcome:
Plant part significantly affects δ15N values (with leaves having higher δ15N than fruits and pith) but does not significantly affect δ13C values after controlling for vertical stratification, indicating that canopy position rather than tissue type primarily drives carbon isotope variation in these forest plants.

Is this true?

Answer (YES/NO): NO